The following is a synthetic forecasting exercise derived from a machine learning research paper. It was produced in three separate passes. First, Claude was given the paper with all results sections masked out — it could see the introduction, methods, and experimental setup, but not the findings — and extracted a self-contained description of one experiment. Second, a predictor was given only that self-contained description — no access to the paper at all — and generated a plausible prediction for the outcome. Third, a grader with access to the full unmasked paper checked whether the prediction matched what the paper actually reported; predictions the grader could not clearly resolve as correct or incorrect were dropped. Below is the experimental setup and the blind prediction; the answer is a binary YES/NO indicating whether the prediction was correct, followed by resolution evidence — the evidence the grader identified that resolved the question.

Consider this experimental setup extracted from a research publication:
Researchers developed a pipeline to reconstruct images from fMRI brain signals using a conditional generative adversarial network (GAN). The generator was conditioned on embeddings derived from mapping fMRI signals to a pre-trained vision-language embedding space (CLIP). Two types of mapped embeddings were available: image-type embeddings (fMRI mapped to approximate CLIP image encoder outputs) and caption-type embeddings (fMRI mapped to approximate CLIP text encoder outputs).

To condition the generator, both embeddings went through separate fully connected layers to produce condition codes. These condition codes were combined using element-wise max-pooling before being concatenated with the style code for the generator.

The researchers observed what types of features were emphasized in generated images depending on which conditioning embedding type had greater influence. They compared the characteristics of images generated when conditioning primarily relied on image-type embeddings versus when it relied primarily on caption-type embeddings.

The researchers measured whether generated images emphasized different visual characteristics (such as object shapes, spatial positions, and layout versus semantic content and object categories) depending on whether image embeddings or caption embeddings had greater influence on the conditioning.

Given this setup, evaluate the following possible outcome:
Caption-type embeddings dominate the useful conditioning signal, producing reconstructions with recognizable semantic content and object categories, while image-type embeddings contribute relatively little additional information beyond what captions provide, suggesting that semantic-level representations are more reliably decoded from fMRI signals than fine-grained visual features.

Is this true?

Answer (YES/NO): NO